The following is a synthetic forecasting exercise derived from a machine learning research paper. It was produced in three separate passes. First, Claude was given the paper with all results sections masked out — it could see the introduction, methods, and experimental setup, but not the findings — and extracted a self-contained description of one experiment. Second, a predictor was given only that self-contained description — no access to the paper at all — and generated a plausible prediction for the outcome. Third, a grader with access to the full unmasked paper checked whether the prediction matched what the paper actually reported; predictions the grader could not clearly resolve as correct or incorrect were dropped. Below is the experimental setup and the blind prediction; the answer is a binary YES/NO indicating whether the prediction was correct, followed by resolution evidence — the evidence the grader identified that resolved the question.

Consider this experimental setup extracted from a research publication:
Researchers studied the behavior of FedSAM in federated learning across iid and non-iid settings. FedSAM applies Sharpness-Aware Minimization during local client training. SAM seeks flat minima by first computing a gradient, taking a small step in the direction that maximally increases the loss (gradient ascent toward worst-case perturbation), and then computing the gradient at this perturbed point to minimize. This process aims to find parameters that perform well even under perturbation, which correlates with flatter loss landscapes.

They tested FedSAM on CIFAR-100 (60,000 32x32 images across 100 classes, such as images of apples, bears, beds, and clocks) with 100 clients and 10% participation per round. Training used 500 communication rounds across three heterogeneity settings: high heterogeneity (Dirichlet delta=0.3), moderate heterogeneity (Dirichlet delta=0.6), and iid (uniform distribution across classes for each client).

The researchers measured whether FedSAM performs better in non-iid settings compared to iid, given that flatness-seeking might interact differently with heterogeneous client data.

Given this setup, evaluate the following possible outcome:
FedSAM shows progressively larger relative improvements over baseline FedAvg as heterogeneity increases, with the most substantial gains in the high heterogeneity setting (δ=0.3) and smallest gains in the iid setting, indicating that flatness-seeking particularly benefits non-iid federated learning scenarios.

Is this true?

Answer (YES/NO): NO